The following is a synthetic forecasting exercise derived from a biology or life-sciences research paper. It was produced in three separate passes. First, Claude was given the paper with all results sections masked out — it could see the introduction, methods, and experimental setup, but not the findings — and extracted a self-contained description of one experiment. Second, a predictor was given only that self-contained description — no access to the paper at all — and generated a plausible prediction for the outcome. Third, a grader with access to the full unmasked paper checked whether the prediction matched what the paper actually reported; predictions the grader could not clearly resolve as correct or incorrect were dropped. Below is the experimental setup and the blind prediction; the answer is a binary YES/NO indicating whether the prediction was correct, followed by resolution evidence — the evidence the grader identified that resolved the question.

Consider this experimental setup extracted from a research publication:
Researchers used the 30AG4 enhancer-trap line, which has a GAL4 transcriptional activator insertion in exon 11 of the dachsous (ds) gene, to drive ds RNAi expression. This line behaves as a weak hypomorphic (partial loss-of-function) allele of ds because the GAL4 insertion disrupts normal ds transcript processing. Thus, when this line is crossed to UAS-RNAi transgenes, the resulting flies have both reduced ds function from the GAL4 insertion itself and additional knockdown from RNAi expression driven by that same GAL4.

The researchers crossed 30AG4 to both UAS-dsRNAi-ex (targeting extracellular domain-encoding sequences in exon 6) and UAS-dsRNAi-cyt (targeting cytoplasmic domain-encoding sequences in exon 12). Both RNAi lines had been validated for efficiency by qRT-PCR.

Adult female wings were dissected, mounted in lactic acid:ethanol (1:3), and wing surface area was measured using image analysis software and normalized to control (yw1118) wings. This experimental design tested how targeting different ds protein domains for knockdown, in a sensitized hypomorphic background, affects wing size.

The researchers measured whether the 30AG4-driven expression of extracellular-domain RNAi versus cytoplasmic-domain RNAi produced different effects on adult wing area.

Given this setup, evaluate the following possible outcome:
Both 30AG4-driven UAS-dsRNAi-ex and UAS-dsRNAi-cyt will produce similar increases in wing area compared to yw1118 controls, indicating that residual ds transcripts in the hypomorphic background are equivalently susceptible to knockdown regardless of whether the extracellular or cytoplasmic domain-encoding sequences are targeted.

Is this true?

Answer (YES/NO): NO